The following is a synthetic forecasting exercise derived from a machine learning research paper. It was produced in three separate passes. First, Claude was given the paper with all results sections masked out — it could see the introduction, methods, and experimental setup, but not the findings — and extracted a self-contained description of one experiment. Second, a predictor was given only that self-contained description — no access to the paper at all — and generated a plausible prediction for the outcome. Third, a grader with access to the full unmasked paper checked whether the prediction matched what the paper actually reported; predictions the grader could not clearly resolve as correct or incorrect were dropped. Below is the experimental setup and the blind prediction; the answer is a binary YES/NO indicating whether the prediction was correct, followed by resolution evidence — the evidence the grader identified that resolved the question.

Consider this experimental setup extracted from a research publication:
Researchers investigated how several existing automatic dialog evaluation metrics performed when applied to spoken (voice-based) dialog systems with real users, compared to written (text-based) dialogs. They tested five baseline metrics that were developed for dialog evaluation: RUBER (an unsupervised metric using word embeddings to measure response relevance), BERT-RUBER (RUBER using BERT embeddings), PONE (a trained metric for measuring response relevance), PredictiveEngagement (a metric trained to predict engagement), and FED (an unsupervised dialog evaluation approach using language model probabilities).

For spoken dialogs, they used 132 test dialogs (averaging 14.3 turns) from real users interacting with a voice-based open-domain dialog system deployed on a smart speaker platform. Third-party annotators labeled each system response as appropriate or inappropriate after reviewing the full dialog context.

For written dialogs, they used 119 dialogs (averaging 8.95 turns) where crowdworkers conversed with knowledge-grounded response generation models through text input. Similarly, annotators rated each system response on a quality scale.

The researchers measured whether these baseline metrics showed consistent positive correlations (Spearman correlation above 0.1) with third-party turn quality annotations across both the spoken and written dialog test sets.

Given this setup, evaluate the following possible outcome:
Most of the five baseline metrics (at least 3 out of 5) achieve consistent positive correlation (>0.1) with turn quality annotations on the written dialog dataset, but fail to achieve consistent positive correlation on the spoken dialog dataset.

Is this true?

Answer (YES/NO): NO